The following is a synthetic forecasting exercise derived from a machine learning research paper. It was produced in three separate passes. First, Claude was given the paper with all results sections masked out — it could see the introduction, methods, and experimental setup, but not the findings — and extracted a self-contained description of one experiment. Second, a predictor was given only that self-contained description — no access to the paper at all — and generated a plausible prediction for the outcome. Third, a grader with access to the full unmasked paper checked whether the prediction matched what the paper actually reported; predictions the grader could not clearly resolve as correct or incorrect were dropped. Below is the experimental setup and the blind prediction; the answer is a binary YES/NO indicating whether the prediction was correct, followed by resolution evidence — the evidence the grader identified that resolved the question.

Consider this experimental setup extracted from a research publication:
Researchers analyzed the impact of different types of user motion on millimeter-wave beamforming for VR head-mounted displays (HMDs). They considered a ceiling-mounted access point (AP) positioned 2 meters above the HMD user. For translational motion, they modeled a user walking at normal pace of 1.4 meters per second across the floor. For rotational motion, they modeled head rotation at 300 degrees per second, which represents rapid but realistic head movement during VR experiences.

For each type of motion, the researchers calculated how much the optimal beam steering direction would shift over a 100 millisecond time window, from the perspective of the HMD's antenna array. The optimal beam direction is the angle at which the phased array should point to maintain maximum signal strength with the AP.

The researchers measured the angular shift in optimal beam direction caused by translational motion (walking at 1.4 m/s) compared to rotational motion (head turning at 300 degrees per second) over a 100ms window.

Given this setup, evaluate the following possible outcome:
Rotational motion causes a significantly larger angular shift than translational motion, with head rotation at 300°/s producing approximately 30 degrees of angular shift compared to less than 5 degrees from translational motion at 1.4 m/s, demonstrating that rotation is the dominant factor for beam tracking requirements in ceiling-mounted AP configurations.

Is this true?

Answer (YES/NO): YES